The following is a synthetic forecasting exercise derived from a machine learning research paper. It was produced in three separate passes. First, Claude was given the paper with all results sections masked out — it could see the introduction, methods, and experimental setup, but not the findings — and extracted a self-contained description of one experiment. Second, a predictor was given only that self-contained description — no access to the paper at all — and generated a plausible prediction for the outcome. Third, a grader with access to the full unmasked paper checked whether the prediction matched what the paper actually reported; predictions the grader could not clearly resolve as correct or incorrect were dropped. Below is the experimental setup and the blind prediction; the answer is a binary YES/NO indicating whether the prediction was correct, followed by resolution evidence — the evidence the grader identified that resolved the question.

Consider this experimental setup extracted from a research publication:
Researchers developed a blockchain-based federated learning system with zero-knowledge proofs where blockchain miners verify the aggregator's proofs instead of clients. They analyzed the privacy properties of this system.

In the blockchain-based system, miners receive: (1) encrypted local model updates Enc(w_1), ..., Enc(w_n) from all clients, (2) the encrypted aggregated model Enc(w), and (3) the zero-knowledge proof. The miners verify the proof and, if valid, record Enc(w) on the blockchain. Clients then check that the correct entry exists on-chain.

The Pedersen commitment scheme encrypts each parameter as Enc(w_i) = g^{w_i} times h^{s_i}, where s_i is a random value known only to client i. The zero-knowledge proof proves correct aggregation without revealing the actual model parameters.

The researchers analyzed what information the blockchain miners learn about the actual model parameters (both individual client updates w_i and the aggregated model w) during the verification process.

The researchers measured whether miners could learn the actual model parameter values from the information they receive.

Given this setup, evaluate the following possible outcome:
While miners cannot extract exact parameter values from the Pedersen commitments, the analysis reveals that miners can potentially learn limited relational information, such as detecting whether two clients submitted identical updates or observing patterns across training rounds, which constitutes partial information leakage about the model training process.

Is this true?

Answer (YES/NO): NO